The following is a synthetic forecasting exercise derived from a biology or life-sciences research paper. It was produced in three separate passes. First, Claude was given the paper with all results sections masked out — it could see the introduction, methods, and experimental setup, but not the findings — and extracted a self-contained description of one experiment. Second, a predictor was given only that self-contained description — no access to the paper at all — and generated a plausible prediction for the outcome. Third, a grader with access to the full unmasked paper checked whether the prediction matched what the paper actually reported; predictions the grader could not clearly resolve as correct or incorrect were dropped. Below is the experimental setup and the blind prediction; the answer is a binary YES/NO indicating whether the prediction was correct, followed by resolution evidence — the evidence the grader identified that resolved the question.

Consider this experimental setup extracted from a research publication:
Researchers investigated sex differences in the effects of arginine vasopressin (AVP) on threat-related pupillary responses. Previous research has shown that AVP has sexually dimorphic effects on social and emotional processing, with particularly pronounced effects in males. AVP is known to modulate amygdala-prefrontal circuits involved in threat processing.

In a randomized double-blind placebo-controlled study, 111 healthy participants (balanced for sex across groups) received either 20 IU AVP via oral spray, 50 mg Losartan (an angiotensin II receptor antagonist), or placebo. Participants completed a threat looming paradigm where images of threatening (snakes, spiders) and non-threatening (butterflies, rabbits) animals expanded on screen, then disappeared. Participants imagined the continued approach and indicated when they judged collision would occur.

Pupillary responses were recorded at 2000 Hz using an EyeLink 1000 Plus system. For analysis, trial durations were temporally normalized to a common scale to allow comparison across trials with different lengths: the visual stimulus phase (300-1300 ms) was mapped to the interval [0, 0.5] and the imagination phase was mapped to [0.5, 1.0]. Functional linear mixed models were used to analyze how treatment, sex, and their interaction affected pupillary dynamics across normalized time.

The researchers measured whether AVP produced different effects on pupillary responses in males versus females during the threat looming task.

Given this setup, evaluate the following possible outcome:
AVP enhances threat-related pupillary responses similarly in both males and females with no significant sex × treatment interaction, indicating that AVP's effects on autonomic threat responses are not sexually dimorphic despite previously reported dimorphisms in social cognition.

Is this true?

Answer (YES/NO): YES